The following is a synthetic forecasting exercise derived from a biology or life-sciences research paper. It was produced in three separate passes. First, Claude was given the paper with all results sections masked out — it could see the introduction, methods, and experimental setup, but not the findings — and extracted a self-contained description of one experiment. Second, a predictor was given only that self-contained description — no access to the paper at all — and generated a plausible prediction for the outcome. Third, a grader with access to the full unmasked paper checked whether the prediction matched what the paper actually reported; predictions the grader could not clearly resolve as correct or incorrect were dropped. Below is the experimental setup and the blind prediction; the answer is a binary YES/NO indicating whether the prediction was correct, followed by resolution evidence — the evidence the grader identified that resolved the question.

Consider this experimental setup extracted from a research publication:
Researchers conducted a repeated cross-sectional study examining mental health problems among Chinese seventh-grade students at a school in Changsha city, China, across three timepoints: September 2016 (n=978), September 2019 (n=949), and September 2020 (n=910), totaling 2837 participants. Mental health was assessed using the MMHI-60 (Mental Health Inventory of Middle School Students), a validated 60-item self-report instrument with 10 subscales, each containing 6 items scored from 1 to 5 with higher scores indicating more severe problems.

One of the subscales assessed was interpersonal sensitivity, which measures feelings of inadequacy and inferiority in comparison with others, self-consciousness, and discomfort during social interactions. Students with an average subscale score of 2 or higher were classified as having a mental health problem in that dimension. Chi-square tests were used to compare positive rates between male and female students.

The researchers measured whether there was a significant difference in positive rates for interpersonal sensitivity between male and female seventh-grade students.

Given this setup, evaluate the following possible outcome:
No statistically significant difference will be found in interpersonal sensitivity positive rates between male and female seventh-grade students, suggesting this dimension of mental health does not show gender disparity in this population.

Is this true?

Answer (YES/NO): NO